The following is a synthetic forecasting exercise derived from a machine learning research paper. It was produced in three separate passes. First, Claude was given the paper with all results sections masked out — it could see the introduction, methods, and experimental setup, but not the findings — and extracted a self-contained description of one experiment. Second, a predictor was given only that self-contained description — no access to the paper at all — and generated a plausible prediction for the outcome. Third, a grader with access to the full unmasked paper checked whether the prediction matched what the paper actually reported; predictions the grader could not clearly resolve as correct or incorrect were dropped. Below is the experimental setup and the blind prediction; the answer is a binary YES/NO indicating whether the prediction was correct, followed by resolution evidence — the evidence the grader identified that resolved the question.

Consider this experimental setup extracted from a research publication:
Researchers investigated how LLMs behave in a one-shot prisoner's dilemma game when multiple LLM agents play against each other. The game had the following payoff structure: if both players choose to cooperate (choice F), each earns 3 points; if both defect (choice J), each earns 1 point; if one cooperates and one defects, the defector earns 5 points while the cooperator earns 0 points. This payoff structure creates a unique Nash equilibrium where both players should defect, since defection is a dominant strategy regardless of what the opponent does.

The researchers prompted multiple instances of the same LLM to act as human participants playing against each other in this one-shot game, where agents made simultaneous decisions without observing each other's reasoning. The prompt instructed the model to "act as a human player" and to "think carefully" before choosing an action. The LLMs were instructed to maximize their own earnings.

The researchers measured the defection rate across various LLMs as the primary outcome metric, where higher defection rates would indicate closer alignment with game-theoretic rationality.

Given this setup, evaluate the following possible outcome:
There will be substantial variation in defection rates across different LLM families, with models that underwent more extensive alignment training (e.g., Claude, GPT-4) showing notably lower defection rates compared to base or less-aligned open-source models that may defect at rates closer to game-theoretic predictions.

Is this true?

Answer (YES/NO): NO